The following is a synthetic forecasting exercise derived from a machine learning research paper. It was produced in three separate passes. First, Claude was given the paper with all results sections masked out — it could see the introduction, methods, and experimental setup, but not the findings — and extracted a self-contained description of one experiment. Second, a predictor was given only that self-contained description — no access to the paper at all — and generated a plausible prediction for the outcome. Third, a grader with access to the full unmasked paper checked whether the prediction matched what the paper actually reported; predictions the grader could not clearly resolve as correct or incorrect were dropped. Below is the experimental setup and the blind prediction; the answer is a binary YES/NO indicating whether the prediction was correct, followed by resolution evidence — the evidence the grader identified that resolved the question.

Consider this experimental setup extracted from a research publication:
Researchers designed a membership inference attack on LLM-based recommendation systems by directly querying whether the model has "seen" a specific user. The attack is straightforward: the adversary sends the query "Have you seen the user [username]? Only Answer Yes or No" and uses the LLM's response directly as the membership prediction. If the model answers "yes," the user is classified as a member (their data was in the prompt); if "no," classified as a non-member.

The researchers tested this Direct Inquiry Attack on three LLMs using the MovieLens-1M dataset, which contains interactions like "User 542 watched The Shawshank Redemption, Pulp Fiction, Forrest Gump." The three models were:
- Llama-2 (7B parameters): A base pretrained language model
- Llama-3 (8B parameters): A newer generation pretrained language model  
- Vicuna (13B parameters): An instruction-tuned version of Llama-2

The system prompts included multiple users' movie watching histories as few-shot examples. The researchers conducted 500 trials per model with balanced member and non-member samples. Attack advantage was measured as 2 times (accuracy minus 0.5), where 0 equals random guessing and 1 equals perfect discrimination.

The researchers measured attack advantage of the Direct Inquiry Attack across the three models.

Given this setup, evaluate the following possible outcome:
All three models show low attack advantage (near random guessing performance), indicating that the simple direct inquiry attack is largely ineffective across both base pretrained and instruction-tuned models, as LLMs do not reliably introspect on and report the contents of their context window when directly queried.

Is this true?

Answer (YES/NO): NO